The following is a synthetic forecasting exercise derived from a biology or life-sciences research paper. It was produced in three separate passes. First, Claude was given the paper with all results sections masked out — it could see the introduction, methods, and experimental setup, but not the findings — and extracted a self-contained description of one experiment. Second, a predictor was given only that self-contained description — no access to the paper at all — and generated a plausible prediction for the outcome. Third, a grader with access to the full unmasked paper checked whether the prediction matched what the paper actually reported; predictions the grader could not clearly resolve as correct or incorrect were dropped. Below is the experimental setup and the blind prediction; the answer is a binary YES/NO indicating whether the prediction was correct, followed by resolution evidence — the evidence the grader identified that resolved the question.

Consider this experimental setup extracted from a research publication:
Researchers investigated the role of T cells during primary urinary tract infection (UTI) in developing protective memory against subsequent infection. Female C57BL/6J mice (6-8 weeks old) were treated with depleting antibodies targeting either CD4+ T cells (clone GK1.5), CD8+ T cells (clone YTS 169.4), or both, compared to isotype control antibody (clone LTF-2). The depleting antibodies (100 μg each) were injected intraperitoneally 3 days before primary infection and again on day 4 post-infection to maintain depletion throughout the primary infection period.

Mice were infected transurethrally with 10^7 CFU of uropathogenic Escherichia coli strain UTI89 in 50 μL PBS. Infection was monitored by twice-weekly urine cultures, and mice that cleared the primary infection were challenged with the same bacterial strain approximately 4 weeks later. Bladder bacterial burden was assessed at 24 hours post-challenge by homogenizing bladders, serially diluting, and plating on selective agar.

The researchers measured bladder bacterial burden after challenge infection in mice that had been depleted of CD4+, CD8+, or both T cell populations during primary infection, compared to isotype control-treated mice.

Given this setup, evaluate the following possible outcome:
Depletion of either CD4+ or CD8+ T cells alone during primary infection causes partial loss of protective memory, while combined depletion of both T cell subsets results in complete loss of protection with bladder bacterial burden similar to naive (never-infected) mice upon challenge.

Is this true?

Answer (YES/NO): NO